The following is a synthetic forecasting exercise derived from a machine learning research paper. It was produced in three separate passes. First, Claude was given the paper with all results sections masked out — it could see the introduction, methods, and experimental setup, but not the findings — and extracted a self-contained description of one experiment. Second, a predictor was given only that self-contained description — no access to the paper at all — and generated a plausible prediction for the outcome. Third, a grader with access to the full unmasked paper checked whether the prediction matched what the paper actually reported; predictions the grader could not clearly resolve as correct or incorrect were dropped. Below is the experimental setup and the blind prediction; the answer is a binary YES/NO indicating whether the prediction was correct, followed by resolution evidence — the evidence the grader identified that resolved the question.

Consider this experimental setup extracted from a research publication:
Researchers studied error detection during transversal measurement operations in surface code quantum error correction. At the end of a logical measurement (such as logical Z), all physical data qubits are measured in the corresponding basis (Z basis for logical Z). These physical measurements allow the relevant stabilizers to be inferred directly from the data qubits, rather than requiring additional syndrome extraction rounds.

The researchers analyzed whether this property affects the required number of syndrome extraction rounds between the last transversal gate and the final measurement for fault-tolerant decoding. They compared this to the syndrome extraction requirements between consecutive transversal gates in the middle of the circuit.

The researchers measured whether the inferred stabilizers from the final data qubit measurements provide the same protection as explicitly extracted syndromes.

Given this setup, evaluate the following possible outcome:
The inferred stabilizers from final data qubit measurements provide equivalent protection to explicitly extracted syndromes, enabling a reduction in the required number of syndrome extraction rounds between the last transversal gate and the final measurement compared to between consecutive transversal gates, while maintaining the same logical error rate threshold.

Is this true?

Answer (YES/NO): YES